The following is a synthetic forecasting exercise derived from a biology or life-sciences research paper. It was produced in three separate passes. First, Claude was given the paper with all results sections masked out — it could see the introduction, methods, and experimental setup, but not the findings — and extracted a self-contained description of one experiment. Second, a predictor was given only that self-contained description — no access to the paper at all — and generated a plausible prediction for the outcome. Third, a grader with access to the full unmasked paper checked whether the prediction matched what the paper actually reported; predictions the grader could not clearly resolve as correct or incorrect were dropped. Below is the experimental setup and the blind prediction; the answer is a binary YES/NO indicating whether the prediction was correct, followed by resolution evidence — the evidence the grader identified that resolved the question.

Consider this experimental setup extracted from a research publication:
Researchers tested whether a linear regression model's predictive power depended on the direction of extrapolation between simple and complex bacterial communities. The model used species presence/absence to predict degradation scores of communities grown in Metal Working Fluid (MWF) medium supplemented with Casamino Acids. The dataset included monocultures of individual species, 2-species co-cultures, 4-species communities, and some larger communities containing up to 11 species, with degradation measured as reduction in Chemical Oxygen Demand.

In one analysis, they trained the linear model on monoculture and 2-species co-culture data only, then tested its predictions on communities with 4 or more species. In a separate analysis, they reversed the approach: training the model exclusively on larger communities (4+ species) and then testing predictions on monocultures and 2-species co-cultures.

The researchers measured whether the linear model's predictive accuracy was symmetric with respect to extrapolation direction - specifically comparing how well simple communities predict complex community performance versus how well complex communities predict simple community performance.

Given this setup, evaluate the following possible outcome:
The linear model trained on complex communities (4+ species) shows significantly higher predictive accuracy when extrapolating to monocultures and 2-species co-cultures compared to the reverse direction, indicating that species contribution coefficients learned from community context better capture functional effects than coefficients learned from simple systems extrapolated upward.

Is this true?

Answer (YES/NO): NO